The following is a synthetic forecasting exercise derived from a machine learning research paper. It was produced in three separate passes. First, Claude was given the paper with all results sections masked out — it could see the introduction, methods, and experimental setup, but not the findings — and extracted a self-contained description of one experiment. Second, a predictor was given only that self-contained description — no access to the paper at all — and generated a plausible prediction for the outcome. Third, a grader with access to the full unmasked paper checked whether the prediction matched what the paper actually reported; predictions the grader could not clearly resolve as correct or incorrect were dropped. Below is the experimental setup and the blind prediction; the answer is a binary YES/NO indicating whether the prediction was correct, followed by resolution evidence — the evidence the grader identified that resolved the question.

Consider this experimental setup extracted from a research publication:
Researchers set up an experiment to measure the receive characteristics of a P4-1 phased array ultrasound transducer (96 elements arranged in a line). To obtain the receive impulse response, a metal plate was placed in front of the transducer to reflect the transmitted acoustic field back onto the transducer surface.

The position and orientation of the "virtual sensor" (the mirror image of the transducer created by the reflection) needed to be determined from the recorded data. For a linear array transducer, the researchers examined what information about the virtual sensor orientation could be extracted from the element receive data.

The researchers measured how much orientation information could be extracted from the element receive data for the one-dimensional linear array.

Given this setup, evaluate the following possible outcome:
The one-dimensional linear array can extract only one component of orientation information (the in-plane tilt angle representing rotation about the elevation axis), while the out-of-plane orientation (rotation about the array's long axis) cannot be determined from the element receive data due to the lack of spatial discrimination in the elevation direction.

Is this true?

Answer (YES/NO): YES